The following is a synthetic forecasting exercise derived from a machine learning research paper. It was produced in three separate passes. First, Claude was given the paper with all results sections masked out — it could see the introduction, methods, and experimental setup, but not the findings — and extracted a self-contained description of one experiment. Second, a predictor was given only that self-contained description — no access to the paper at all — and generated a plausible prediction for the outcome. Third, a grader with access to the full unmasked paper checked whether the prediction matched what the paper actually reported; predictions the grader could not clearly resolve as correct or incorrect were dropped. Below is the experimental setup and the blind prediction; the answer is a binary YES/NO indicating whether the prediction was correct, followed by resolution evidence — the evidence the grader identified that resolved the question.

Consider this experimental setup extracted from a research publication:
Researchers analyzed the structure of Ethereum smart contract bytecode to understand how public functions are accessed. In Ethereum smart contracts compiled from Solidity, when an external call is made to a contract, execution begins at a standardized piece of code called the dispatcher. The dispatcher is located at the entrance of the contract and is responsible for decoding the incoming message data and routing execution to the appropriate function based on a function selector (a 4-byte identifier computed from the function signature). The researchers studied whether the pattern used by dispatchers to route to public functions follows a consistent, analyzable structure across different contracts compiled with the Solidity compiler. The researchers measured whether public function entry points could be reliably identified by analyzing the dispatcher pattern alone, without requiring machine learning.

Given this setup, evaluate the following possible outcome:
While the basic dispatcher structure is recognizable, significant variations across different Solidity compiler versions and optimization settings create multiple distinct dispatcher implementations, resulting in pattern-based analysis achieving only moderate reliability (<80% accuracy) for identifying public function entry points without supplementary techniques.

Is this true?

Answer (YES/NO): NO